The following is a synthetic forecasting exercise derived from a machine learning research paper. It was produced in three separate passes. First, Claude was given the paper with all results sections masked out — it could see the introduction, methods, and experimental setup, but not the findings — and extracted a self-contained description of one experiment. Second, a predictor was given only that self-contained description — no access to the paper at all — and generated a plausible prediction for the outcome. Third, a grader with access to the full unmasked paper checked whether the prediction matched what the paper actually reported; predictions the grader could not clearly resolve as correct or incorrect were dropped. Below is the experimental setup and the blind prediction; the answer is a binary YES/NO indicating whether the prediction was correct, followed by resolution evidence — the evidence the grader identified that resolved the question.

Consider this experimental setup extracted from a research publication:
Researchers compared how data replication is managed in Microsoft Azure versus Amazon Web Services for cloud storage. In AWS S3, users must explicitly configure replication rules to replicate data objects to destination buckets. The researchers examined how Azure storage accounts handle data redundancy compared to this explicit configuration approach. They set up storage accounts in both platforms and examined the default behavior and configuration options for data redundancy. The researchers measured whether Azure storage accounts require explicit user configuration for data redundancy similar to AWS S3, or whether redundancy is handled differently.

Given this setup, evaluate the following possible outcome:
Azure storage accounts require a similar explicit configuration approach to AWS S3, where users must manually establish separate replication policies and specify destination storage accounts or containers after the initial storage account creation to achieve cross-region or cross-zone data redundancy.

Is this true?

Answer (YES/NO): NO